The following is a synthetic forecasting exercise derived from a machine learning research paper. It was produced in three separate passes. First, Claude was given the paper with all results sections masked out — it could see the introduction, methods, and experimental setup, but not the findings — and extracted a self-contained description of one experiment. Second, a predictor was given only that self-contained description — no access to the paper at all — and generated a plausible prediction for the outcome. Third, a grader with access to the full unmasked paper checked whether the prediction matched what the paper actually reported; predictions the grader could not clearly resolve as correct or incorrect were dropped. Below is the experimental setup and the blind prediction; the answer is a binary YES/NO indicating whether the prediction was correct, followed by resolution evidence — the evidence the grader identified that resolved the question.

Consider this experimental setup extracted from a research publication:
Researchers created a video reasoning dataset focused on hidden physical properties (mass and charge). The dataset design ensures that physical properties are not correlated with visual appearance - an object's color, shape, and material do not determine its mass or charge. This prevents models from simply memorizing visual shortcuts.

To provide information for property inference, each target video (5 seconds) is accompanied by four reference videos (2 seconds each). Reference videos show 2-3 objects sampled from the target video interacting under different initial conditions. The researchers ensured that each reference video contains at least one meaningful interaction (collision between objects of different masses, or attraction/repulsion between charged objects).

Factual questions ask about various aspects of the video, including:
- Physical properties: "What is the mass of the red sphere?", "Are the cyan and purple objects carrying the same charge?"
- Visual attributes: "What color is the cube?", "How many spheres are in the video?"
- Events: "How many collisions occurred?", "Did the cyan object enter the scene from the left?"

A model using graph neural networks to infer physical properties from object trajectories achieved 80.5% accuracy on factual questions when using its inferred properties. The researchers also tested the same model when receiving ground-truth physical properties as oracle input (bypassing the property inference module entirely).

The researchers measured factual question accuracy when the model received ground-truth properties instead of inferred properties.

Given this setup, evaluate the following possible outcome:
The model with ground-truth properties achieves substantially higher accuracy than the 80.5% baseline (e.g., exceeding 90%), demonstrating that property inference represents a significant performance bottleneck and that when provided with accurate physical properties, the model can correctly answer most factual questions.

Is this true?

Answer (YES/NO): YES